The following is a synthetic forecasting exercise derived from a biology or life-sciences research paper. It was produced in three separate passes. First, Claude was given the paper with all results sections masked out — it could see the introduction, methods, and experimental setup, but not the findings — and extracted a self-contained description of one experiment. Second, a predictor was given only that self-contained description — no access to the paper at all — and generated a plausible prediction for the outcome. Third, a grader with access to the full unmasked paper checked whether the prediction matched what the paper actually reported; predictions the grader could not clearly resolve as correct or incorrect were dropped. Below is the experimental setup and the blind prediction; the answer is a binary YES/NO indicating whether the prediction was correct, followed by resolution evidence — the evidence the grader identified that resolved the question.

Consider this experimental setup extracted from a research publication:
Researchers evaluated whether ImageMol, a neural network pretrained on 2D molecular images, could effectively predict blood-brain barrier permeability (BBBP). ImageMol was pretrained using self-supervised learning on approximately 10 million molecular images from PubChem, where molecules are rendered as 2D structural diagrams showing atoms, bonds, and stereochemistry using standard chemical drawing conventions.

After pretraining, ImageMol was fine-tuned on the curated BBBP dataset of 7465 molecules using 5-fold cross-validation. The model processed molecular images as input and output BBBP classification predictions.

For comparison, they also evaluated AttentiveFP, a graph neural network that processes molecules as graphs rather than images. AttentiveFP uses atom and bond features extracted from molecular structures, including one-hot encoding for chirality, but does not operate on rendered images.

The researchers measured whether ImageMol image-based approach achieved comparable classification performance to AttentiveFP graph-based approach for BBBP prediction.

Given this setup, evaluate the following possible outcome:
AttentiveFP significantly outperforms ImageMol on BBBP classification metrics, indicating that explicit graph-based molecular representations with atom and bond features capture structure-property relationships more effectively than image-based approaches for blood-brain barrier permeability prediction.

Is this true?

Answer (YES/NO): YES